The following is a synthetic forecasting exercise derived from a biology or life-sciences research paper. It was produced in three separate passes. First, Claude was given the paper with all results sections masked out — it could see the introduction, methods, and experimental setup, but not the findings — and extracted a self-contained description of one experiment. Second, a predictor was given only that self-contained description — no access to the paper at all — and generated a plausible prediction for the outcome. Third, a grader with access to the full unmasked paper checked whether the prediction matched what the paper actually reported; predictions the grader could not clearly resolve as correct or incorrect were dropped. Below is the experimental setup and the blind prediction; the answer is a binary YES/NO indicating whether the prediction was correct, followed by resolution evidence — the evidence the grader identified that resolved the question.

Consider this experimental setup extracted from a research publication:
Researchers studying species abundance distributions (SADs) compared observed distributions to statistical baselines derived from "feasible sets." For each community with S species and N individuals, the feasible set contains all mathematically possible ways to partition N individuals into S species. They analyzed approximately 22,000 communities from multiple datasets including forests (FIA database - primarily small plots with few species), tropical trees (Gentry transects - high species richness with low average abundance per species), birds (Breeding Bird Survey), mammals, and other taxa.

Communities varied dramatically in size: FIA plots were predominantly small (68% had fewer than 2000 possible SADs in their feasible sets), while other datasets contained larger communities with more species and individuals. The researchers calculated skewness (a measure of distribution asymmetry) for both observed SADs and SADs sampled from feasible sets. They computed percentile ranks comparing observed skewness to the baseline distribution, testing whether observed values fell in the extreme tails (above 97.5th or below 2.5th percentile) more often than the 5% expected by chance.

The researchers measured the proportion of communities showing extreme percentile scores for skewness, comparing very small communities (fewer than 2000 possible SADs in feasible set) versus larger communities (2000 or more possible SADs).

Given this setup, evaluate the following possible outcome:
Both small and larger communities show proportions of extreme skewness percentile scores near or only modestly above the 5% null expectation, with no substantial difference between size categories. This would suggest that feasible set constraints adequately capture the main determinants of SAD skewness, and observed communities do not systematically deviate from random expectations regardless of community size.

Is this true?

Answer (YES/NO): NO